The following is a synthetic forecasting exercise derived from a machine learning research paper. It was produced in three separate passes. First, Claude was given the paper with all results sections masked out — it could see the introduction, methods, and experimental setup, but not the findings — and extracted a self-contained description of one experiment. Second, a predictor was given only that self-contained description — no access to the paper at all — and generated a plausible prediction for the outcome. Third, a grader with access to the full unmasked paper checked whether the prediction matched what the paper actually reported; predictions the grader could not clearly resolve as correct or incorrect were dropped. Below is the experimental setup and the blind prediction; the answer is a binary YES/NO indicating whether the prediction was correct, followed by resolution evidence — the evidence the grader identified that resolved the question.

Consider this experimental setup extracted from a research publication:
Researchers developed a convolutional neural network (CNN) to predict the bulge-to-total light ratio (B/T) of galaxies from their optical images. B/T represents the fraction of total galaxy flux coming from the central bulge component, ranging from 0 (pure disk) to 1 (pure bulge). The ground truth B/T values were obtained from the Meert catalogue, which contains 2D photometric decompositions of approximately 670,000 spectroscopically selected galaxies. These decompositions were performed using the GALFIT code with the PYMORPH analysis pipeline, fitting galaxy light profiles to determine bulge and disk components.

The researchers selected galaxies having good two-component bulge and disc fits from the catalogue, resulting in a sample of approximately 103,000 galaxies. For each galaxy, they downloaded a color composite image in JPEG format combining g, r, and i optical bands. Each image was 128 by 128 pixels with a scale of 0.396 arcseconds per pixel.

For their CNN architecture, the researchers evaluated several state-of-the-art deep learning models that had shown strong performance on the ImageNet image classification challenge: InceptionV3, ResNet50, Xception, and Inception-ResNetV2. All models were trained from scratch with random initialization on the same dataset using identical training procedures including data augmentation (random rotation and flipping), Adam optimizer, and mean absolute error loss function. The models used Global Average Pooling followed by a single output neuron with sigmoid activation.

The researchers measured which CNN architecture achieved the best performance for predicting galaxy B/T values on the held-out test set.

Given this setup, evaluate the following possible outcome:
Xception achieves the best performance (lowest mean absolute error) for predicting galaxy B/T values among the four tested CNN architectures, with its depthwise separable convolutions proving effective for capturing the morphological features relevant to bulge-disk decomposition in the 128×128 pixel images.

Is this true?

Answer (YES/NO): YES